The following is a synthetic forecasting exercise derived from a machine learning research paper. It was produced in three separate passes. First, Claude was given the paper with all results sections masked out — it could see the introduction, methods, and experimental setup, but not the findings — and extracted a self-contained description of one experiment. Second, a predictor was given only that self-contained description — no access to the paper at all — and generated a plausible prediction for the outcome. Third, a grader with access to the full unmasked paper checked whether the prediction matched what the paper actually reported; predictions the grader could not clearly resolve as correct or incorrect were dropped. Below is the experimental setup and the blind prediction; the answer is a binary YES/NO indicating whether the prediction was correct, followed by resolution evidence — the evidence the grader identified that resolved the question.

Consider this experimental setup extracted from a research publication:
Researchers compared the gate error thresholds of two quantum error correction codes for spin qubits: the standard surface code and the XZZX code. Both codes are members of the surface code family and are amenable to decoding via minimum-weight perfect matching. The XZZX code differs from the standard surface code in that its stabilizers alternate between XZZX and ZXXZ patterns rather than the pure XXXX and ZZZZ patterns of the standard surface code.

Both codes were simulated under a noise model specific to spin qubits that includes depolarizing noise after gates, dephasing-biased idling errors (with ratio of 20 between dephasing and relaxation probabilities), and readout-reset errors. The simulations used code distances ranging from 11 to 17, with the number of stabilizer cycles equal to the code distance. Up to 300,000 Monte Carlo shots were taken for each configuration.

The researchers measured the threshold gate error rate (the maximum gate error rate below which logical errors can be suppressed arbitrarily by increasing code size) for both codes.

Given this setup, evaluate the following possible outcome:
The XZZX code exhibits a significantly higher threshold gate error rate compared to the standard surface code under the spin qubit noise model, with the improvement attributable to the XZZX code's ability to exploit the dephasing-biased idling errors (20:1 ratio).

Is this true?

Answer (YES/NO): NO